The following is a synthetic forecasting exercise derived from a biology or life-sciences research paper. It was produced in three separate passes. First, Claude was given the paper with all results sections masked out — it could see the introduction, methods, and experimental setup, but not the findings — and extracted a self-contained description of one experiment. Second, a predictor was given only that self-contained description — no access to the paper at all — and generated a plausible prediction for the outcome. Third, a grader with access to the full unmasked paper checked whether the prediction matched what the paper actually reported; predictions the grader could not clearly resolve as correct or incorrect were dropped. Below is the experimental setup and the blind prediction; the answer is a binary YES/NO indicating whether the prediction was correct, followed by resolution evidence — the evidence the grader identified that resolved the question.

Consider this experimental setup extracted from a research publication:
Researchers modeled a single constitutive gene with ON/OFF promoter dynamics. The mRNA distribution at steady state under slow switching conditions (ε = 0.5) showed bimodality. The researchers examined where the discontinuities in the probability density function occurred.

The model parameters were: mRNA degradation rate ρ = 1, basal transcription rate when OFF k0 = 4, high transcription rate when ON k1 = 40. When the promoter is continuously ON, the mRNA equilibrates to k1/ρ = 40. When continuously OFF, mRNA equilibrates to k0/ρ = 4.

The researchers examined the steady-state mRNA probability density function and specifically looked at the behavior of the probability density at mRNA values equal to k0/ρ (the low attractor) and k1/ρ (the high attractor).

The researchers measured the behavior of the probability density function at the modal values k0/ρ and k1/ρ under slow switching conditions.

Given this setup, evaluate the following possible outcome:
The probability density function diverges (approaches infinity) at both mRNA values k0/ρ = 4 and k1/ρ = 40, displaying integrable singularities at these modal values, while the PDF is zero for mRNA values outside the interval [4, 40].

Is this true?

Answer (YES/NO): YES